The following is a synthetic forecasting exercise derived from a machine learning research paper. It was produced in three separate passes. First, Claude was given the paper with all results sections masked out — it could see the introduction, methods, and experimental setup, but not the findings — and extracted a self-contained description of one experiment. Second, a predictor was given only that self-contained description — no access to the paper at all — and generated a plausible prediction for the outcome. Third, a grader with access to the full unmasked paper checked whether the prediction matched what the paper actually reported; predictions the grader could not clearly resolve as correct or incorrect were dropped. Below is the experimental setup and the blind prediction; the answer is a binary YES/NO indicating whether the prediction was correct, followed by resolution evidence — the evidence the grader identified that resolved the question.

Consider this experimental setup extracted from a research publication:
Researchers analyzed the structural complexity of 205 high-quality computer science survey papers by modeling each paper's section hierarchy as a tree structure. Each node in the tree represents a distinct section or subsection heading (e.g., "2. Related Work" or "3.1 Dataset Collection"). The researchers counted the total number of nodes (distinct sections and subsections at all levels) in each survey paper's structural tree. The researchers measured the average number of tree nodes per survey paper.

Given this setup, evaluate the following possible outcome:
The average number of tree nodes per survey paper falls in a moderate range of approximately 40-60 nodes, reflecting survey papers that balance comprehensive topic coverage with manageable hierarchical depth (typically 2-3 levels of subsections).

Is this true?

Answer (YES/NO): YES